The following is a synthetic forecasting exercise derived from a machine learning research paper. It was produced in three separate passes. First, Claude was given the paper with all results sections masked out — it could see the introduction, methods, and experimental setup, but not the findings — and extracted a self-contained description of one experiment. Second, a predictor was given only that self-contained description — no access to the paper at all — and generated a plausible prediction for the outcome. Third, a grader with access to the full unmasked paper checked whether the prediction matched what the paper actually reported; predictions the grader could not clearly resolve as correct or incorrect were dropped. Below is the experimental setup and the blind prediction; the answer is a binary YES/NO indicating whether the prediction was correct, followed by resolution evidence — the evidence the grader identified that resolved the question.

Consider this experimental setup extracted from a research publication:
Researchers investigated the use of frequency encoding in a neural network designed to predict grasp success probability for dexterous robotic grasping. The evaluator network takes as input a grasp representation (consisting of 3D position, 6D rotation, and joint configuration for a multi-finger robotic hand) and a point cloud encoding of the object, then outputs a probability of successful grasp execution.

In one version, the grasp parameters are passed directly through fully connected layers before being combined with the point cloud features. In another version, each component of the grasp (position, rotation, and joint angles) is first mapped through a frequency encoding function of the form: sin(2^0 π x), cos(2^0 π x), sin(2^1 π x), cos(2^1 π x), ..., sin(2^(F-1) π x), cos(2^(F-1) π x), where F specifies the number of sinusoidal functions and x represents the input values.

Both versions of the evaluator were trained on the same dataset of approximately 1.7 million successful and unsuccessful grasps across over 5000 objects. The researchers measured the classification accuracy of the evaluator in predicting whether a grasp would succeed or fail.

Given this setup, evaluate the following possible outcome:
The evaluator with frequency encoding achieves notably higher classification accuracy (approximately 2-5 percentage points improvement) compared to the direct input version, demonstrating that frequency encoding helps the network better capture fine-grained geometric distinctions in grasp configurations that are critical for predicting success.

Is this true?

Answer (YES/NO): NO